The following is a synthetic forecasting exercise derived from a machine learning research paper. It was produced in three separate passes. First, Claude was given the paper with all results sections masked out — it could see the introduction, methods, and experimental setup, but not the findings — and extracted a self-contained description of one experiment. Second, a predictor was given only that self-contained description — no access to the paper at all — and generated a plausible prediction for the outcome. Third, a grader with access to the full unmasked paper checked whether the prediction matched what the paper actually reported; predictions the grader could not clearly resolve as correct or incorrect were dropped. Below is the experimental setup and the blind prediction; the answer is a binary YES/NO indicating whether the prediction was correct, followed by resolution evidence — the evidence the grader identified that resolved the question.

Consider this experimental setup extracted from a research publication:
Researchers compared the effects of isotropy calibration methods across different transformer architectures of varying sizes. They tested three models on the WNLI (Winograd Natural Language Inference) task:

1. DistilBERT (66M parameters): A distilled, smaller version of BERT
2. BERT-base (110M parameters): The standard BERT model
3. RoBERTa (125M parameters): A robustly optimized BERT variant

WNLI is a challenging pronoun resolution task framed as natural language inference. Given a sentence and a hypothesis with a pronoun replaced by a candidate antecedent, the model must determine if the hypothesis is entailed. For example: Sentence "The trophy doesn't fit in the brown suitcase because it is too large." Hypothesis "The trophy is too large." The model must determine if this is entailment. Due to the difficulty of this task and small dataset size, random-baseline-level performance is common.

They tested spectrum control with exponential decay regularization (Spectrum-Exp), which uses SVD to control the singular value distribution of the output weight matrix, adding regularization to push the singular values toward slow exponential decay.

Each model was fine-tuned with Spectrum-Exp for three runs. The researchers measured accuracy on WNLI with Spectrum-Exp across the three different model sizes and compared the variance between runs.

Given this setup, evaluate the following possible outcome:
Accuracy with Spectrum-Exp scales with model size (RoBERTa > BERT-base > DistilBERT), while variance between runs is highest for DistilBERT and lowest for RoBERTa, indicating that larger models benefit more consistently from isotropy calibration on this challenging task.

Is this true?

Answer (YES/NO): NO